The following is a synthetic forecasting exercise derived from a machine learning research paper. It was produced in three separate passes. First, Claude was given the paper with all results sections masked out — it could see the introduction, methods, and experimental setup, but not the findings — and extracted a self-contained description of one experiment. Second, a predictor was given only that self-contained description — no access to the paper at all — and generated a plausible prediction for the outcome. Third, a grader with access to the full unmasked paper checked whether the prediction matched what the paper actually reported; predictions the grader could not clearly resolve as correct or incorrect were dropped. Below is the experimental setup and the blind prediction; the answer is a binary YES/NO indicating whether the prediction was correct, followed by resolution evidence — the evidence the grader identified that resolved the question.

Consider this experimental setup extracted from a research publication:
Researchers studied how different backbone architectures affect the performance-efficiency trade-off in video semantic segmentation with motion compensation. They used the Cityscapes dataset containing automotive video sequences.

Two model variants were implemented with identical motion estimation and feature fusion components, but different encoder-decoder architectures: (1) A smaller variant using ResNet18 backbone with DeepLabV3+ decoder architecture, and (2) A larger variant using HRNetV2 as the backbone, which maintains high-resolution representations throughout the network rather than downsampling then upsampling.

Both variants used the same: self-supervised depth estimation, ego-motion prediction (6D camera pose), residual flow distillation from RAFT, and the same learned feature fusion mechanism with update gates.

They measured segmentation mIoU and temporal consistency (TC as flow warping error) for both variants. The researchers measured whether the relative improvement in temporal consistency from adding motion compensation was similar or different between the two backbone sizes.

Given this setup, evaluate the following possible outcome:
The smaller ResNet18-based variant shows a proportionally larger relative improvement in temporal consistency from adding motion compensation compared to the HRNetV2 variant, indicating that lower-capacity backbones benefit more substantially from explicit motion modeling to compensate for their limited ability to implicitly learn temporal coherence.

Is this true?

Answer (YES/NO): NO